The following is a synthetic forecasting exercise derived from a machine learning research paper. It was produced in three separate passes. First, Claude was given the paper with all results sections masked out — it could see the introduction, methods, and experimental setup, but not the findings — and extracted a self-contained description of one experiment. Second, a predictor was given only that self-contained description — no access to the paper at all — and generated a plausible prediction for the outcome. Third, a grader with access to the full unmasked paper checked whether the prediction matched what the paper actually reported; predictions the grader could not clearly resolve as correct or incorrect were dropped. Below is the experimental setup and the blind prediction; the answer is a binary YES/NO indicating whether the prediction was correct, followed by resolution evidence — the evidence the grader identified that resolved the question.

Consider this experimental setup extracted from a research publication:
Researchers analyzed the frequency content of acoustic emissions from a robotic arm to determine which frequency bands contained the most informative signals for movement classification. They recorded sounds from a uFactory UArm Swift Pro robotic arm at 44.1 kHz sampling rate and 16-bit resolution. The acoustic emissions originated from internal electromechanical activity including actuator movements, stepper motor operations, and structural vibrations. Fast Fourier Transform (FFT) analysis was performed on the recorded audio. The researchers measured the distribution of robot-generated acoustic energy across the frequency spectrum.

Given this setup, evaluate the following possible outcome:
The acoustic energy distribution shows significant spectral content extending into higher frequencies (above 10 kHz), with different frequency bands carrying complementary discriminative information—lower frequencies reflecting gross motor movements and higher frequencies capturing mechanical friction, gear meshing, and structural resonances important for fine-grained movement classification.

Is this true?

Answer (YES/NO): NO